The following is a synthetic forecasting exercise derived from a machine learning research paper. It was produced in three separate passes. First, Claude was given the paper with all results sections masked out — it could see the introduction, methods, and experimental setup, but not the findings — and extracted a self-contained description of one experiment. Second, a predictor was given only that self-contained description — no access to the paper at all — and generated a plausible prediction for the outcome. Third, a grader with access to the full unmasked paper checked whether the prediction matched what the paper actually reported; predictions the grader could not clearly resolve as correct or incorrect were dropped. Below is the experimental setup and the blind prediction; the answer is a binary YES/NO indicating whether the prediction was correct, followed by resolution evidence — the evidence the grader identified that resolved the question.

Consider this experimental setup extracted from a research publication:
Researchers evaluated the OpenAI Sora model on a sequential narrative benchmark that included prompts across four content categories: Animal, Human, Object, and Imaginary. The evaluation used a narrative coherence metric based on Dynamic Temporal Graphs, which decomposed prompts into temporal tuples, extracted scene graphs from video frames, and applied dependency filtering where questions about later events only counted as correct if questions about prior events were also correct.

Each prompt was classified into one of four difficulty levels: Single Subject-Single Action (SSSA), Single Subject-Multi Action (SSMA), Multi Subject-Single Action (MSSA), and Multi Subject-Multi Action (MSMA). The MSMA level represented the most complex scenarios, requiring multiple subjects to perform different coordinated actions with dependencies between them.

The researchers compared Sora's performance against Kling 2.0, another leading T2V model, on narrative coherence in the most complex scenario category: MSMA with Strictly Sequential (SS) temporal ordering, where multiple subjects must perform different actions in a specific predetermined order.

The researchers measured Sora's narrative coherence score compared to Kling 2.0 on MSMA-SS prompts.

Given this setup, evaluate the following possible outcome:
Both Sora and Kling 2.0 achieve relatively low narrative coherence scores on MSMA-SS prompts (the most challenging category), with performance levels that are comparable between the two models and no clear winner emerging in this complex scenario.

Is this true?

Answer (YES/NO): NO